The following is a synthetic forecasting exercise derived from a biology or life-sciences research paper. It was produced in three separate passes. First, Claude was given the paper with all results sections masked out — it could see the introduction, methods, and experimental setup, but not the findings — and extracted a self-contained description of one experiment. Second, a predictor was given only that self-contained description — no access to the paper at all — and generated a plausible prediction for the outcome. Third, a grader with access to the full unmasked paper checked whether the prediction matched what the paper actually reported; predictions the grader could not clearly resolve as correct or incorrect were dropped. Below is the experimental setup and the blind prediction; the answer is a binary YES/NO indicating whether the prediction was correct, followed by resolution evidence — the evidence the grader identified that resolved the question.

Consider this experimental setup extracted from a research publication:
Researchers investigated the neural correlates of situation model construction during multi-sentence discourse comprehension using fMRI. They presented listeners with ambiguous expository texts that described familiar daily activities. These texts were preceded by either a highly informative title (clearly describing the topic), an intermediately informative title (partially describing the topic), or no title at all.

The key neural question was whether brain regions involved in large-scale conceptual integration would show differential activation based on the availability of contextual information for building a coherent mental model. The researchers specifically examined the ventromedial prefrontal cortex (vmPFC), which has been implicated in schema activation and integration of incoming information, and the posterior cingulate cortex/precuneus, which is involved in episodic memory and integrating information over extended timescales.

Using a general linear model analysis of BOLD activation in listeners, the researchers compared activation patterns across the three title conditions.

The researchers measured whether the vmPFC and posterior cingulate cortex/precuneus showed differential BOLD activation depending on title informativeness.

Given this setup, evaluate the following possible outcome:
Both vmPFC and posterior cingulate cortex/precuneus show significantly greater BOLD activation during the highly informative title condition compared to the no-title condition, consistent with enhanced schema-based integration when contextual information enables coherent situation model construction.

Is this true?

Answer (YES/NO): NO